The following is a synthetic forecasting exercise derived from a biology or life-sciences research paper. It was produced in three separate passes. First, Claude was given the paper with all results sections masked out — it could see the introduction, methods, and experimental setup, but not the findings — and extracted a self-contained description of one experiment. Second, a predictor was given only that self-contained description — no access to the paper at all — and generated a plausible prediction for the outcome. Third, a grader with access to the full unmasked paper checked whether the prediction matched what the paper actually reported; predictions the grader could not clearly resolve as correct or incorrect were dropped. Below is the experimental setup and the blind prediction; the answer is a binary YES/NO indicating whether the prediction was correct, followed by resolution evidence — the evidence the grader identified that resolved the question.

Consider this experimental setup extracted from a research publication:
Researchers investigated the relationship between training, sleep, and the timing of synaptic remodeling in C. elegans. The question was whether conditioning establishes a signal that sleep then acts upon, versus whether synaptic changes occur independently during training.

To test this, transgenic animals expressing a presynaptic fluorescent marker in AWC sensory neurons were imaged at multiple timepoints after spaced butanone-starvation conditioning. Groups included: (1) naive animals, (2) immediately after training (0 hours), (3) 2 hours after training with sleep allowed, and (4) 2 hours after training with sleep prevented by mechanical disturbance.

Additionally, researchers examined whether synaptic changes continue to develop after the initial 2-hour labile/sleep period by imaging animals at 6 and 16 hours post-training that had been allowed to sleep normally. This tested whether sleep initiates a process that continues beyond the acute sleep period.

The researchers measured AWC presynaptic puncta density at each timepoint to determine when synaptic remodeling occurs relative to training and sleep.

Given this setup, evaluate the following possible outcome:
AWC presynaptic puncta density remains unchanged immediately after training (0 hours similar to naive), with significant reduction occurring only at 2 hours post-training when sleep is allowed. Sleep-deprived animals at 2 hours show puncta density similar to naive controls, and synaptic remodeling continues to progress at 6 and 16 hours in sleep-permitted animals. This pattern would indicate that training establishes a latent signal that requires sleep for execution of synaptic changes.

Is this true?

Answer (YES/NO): NO